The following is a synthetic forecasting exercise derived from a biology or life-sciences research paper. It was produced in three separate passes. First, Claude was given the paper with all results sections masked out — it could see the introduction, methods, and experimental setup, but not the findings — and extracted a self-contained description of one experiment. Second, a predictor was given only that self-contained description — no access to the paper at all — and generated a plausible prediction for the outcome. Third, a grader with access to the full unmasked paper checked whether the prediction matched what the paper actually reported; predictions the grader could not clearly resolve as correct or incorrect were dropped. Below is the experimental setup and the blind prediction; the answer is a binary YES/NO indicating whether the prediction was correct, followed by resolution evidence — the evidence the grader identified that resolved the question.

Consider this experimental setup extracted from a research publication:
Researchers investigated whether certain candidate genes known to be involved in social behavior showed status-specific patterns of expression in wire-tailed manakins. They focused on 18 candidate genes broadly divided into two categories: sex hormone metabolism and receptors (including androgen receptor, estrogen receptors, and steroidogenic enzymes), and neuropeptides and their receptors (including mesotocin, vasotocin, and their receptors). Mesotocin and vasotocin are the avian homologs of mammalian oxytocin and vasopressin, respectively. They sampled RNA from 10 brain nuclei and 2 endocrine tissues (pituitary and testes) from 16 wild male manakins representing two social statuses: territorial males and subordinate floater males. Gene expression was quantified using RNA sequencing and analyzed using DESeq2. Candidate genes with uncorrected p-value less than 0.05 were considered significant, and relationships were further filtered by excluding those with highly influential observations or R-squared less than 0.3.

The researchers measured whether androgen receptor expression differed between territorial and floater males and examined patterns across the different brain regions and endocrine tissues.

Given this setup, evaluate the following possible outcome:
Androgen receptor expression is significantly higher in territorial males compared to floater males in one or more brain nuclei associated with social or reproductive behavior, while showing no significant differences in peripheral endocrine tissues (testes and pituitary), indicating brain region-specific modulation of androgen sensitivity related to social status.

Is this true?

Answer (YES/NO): YES